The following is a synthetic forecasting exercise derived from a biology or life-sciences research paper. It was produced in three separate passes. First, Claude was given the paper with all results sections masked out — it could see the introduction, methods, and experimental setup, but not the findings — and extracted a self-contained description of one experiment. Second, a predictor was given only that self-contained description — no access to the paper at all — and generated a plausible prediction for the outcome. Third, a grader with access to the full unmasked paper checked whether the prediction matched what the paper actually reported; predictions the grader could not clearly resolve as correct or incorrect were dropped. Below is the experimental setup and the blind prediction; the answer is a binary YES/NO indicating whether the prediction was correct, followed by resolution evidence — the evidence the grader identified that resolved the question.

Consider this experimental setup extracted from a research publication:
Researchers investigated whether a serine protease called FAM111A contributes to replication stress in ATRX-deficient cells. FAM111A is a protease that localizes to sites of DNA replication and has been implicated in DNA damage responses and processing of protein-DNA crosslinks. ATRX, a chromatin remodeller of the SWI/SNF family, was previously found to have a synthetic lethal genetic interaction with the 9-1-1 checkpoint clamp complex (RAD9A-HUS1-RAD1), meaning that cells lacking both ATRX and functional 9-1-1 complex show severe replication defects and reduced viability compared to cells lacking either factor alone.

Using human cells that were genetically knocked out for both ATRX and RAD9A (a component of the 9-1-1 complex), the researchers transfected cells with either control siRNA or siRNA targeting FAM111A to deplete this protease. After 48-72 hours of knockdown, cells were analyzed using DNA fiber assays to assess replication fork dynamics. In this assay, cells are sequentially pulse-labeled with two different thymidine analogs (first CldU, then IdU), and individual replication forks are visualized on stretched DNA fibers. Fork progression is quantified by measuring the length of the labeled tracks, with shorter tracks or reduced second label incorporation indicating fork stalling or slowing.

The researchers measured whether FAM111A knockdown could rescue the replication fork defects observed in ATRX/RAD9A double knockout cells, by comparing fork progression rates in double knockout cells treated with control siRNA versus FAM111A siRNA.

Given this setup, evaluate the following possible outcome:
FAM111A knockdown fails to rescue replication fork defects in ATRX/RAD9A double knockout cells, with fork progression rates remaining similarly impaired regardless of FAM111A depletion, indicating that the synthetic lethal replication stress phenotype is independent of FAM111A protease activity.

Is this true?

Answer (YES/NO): YES